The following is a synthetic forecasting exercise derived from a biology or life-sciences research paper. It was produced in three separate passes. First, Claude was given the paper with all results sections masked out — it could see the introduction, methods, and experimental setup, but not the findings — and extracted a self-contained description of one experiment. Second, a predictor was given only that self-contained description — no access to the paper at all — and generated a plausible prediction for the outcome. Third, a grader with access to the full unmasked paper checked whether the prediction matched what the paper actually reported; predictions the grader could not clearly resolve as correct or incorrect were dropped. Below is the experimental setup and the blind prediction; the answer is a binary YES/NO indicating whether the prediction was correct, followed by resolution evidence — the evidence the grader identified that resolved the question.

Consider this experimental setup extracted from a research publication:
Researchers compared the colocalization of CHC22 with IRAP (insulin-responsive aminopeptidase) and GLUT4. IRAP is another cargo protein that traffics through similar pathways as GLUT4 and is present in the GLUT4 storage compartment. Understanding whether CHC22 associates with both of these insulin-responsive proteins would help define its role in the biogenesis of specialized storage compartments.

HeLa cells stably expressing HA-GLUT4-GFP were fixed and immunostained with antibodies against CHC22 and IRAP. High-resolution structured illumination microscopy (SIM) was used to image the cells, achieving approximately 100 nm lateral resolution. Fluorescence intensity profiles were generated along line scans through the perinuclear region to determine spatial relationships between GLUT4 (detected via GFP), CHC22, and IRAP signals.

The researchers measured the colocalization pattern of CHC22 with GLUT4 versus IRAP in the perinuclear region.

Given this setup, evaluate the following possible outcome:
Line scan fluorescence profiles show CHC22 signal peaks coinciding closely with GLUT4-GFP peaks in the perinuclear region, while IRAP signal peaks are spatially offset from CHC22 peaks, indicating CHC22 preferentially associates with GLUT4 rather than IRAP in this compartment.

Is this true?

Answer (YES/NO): NO